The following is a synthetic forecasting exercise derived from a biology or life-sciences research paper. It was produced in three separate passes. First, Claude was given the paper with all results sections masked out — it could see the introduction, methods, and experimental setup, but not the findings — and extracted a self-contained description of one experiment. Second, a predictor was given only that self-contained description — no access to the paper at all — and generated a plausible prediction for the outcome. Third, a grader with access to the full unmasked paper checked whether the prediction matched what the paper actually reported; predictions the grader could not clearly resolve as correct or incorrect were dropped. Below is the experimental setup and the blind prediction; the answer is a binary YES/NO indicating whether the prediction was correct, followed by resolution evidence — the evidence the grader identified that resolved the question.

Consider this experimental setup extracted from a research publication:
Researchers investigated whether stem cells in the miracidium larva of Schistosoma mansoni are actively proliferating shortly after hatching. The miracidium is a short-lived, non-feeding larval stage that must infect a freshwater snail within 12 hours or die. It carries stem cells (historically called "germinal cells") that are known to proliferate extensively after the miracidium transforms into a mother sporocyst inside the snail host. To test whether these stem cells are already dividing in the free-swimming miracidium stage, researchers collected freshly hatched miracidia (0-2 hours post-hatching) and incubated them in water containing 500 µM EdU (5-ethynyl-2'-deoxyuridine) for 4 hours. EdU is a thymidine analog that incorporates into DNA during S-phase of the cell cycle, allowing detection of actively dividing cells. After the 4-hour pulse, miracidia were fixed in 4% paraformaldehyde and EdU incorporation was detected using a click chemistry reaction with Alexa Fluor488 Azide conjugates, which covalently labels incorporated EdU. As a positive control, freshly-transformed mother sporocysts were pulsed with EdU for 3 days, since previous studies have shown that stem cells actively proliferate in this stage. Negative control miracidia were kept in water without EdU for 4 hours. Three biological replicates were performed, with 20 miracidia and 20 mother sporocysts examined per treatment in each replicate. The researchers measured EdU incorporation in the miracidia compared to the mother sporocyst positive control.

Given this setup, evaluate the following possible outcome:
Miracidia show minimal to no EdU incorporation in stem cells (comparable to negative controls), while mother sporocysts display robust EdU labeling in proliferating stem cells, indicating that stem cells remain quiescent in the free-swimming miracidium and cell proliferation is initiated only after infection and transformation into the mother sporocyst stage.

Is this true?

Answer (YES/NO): YES